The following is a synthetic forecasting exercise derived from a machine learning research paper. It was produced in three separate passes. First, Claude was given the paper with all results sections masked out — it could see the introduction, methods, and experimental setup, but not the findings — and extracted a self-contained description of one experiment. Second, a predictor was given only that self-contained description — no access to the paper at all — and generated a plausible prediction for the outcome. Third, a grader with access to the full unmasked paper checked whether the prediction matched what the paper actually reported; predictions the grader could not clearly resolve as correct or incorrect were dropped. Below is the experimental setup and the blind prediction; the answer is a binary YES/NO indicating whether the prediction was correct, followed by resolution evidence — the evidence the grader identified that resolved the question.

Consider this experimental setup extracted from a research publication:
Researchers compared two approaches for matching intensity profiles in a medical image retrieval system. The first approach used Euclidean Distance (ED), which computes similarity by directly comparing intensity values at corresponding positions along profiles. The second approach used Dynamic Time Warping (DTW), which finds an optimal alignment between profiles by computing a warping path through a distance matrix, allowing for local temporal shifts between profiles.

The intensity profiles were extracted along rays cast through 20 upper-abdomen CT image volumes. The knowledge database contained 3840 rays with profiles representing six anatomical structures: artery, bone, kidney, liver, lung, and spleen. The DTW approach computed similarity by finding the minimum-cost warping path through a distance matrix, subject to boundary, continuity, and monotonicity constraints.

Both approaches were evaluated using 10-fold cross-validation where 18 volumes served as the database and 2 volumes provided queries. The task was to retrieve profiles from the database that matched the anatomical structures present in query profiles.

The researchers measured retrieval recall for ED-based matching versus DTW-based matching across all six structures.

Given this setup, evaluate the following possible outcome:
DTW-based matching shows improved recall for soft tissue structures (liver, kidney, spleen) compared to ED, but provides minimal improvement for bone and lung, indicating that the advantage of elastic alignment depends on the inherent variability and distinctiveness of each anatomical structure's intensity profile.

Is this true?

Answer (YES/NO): NO